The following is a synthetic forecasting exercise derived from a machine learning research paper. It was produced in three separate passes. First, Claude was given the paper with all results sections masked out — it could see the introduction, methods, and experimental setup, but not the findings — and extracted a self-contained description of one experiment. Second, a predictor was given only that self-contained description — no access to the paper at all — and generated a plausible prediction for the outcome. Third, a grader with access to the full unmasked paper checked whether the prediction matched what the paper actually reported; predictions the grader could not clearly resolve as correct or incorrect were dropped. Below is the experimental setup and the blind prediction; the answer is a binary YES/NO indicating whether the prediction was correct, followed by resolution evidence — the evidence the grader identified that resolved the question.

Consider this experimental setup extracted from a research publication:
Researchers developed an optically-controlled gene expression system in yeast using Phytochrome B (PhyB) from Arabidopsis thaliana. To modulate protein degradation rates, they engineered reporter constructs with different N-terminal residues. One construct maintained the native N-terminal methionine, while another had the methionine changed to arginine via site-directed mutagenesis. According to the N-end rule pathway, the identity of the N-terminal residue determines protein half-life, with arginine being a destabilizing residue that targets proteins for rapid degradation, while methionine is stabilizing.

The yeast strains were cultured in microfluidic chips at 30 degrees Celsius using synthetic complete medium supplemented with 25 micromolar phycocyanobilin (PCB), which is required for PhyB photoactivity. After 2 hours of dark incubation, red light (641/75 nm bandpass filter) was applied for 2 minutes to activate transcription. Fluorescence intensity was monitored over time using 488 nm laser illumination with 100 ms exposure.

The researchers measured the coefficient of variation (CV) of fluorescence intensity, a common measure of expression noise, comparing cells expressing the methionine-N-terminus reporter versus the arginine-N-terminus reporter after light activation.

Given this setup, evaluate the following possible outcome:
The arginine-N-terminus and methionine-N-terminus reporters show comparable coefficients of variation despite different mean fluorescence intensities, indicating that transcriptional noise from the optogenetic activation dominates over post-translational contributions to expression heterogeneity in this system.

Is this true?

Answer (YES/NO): NO